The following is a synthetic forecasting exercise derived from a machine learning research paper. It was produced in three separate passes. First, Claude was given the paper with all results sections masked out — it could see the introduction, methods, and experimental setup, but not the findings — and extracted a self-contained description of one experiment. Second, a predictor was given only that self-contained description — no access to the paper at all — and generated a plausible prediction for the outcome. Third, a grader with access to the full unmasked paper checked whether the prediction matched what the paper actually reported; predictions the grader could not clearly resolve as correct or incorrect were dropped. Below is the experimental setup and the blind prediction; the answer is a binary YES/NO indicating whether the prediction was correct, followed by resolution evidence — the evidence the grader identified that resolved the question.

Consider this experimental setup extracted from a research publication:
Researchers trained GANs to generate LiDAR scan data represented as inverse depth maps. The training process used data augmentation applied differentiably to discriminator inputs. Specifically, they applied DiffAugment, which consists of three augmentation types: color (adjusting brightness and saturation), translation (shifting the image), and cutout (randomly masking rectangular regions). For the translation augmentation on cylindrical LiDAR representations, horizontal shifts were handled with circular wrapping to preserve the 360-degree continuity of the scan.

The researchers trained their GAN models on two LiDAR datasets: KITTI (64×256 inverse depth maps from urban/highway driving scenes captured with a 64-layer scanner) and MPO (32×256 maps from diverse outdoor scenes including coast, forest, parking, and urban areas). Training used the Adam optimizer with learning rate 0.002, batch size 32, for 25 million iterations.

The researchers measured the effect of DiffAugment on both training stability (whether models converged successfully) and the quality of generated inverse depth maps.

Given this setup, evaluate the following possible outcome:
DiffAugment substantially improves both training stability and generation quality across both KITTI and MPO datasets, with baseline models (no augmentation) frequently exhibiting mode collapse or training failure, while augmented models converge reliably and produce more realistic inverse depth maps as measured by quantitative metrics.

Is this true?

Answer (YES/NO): NO